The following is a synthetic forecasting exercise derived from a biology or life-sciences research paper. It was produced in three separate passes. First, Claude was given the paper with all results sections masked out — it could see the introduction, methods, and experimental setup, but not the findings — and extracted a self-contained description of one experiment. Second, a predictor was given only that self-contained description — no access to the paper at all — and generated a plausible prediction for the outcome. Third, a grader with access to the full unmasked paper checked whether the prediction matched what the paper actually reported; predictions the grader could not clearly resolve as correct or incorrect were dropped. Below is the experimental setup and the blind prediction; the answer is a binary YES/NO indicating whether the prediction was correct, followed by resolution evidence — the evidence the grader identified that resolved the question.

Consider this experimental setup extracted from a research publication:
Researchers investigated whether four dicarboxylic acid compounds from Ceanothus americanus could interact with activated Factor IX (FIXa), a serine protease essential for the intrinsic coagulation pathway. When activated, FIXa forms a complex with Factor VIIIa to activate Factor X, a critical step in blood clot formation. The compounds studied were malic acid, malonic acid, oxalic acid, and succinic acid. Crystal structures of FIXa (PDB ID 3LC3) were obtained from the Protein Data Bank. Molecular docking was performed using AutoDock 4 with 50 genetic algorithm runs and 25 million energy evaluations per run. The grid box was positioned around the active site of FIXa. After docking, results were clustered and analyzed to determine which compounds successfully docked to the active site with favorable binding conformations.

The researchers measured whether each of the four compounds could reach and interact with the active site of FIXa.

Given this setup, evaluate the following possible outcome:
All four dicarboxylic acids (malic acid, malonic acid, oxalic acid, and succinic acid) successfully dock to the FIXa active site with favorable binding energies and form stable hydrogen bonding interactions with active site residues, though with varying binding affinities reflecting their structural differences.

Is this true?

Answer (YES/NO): NO